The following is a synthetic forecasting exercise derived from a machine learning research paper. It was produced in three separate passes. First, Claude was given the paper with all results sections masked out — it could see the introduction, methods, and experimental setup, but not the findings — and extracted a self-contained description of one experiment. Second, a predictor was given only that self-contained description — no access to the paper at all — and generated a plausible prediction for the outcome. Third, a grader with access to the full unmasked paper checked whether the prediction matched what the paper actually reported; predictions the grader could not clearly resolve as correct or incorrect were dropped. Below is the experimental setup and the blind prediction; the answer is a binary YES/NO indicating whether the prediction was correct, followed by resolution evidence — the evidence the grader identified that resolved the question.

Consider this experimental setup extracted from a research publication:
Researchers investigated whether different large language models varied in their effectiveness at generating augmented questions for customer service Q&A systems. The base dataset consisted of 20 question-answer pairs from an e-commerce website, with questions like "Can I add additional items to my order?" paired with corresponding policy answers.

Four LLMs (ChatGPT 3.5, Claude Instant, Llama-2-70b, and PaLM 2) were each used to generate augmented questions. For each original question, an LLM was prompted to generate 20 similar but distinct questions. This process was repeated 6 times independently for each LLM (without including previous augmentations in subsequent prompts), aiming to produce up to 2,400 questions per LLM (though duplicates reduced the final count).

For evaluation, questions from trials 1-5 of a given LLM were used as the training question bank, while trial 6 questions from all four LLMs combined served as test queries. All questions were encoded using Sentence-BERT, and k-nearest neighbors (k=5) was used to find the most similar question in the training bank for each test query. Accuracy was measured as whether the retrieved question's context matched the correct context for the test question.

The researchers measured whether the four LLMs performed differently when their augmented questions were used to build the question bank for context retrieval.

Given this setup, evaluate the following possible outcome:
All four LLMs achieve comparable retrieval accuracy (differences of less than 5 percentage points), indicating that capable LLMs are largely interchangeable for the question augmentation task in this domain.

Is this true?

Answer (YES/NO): NO